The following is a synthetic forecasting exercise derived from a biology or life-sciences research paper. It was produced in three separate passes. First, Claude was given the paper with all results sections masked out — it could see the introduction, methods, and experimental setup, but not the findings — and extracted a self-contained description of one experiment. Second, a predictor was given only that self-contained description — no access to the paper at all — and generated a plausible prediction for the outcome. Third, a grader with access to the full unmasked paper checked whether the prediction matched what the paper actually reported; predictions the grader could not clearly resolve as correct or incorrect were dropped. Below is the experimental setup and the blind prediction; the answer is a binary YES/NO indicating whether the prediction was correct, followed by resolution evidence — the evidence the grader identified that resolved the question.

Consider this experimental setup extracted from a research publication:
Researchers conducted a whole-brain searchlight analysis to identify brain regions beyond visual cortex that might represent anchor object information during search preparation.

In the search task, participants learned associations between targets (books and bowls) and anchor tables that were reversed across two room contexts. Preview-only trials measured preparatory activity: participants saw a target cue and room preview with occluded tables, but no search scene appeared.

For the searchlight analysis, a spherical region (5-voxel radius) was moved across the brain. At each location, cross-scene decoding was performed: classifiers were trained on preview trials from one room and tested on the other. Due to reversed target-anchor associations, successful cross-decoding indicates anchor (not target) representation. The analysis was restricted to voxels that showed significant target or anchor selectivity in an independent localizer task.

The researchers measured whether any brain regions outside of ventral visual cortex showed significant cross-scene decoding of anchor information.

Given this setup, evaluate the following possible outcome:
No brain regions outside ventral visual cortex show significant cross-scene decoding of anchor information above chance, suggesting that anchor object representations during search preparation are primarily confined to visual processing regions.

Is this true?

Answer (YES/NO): NO